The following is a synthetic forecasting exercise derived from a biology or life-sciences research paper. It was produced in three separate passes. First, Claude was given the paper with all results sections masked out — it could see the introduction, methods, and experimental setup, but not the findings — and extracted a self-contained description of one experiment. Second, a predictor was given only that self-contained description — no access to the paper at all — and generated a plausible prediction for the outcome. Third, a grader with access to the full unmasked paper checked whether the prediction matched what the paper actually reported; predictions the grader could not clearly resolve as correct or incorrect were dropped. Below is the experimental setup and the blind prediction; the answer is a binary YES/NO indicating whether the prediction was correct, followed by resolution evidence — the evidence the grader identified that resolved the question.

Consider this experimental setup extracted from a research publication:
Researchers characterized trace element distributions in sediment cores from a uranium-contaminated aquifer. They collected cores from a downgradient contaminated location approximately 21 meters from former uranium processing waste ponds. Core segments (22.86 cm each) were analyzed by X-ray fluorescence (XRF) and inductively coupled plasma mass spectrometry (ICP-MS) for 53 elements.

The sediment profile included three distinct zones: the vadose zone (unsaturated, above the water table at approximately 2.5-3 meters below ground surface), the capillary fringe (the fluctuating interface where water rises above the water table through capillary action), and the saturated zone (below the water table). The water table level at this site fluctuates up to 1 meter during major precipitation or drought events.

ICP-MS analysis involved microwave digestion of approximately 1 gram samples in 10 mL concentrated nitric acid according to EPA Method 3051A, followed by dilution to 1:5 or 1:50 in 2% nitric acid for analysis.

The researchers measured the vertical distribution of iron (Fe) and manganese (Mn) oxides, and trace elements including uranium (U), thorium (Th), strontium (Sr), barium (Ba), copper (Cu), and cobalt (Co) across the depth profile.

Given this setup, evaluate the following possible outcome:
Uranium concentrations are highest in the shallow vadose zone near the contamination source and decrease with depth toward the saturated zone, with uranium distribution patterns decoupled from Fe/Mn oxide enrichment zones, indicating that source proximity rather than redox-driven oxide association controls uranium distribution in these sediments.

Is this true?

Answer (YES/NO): NO